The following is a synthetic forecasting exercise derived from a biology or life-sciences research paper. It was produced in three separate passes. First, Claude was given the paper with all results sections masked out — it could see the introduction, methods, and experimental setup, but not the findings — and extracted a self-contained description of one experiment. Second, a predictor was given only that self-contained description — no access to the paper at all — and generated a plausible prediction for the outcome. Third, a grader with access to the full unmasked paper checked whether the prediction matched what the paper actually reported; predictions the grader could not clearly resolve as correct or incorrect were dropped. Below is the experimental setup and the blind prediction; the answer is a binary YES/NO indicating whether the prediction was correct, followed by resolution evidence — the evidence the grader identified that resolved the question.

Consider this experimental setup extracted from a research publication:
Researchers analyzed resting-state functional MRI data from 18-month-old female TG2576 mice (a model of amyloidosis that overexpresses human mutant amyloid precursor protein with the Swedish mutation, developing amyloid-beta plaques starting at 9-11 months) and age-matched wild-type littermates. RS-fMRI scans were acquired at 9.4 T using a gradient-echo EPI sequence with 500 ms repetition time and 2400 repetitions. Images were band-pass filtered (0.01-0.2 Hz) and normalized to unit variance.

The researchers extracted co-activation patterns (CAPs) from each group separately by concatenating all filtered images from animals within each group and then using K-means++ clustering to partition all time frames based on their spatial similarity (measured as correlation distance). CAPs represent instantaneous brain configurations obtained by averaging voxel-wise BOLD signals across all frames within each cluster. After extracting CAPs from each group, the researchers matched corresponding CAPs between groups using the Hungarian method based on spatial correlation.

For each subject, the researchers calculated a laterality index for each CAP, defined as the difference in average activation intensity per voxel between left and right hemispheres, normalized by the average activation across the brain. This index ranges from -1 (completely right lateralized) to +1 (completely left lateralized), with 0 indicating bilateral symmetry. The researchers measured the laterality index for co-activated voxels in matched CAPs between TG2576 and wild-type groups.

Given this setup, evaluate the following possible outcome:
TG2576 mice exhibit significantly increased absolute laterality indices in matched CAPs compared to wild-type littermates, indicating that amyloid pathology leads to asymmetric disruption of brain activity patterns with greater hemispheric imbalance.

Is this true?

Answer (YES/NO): YES